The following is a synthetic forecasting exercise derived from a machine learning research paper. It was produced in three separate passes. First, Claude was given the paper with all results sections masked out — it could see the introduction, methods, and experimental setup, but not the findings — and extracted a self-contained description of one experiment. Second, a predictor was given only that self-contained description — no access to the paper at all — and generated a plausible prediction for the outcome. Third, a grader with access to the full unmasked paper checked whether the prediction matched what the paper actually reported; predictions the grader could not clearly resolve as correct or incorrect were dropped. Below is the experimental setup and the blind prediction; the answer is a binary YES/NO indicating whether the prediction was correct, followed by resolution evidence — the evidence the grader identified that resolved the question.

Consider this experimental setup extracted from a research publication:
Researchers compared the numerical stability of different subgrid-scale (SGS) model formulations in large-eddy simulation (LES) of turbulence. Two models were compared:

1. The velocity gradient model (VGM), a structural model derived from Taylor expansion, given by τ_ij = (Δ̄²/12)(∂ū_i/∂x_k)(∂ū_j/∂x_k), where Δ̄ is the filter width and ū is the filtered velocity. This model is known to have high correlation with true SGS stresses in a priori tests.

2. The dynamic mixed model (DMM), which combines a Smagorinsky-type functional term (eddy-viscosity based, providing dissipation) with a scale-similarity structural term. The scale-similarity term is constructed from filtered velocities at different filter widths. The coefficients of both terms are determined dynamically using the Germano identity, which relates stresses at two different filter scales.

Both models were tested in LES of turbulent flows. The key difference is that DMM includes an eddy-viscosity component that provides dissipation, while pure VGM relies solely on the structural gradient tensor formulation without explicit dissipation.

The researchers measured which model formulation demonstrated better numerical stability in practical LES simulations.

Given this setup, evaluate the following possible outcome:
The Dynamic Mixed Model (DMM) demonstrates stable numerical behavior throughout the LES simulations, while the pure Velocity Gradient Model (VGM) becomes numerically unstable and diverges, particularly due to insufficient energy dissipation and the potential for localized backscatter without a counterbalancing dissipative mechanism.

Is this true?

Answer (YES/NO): NO